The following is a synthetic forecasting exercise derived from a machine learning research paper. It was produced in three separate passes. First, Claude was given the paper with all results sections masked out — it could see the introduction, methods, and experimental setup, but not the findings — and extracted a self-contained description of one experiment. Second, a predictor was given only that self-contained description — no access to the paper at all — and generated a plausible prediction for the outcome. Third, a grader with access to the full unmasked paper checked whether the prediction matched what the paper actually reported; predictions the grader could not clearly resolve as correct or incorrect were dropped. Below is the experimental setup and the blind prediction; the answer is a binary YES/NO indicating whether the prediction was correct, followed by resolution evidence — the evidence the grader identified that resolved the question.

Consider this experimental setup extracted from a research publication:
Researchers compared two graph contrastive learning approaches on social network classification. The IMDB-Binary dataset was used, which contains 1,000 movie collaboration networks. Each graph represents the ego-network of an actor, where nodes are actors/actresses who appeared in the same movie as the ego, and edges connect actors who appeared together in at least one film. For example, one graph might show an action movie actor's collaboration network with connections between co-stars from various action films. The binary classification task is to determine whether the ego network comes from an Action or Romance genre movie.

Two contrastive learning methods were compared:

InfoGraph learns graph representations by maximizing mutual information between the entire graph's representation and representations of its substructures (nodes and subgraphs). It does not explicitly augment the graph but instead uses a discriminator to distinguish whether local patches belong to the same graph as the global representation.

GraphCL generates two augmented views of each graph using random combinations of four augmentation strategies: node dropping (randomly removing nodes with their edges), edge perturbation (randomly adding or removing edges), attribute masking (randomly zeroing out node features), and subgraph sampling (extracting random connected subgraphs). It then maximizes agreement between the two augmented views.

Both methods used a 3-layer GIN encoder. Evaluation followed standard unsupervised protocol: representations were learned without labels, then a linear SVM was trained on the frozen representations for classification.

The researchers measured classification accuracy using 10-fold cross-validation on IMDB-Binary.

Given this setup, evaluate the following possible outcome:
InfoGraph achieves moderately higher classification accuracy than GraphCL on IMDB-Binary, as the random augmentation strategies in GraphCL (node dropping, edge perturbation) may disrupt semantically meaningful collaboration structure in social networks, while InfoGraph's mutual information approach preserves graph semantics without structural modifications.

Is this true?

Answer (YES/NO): YES